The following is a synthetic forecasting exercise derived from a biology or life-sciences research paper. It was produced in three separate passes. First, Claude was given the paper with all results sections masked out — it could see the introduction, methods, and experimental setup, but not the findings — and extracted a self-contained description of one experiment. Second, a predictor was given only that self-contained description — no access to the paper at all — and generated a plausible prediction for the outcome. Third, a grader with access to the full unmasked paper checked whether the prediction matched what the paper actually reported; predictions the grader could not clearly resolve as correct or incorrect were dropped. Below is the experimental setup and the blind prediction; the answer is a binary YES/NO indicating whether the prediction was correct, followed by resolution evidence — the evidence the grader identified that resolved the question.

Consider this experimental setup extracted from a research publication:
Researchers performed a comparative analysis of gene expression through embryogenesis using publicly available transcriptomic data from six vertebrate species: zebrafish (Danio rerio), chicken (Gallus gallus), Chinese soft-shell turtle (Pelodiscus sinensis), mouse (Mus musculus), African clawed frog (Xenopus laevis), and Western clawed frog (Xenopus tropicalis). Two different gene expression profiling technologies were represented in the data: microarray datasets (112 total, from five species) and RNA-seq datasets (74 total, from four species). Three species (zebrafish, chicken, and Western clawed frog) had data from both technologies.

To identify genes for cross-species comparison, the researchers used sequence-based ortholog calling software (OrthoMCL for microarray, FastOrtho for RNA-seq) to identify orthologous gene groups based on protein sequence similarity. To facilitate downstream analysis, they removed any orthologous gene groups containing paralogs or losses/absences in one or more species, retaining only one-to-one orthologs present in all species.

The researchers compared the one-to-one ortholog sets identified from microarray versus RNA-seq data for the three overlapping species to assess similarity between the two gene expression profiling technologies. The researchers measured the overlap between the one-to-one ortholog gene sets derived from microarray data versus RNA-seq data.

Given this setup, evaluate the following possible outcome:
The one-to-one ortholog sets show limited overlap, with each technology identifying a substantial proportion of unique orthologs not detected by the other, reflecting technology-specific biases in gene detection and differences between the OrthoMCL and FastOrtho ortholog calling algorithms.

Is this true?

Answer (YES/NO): YES